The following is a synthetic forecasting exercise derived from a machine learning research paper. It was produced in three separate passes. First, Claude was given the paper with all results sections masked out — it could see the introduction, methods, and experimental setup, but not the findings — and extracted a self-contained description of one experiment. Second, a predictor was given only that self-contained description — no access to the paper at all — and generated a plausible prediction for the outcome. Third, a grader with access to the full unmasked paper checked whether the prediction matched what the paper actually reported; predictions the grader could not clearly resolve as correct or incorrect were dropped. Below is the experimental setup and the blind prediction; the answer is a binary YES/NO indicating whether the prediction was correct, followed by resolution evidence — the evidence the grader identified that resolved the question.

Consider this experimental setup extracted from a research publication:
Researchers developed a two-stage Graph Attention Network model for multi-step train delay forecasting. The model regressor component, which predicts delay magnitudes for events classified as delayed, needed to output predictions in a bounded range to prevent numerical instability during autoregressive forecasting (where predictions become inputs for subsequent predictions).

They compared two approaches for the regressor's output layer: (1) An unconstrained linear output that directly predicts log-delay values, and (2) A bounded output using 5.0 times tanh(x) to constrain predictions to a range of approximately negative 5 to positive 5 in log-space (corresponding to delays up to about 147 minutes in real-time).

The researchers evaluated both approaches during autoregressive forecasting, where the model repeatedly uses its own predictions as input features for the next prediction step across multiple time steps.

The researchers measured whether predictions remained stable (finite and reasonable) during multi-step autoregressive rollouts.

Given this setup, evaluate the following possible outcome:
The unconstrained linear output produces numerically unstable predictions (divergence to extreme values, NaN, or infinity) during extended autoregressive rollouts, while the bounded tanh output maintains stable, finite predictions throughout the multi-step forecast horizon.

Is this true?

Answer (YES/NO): YES